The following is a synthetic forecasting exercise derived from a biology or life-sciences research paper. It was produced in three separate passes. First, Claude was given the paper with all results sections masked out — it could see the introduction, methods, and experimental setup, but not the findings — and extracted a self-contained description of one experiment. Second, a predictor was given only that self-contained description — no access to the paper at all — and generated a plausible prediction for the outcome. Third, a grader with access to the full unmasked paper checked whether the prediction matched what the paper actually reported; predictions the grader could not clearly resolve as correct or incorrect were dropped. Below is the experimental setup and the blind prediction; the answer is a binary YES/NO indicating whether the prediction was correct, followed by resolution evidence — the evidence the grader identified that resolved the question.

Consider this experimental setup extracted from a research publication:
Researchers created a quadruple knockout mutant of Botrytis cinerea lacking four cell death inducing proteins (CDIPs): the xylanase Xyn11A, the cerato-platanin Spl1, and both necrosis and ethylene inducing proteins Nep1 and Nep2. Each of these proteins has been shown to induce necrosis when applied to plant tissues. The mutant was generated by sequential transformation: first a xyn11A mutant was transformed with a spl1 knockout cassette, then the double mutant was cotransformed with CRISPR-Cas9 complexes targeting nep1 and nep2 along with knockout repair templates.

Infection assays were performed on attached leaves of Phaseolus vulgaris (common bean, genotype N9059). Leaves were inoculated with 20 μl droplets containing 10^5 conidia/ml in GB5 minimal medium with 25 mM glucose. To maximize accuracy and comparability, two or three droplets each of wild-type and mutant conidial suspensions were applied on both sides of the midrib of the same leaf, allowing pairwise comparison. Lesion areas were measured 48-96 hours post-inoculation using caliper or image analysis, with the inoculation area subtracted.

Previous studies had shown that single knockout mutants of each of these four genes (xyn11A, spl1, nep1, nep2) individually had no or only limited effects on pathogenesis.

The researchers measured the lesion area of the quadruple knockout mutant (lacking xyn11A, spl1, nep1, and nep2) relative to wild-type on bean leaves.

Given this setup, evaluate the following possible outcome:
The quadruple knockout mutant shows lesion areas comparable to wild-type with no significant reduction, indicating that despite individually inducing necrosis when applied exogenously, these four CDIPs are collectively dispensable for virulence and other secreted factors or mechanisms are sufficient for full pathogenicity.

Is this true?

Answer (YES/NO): NO